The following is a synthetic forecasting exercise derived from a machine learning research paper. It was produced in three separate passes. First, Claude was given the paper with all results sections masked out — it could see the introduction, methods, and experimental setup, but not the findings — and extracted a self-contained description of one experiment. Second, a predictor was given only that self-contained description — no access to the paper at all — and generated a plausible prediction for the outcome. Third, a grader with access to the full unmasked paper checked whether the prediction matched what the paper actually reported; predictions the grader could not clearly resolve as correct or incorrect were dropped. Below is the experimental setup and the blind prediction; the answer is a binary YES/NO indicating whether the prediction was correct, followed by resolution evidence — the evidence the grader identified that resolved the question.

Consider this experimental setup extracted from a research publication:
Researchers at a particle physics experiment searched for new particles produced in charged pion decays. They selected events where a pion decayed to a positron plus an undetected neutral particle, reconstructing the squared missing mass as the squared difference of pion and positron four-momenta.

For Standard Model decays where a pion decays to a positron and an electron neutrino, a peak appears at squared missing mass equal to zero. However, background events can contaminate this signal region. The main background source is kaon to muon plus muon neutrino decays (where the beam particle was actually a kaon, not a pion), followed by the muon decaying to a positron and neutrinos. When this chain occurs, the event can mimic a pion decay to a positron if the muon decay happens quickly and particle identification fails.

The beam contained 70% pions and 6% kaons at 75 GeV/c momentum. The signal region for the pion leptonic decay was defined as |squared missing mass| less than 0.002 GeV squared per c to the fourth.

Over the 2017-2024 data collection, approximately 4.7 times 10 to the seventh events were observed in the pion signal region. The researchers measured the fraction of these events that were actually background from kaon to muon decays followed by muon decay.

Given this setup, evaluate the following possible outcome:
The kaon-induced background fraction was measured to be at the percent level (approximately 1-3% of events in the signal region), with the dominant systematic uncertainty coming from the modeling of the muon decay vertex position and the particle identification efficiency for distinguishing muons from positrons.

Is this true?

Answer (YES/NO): NO